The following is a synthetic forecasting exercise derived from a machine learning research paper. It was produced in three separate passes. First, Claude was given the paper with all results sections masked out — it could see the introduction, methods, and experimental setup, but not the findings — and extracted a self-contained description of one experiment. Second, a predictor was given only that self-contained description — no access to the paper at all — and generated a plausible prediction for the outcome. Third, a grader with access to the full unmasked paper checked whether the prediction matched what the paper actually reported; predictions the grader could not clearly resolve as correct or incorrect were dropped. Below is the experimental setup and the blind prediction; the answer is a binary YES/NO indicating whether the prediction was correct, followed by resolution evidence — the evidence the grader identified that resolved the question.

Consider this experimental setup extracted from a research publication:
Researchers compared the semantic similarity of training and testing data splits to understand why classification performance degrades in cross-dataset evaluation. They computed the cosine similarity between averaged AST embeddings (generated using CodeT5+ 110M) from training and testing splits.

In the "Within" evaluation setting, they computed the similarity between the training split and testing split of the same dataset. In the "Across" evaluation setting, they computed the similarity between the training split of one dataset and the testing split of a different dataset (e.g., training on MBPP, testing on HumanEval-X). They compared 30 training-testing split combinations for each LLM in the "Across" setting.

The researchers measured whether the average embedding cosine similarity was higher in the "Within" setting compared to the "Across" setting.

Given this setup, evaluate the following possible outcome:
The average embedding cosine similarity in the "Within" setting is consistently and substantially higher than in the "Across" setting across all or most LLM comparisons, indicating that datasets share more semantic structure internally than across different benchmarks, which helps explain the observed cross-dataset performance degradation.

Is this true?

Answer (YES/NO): YES